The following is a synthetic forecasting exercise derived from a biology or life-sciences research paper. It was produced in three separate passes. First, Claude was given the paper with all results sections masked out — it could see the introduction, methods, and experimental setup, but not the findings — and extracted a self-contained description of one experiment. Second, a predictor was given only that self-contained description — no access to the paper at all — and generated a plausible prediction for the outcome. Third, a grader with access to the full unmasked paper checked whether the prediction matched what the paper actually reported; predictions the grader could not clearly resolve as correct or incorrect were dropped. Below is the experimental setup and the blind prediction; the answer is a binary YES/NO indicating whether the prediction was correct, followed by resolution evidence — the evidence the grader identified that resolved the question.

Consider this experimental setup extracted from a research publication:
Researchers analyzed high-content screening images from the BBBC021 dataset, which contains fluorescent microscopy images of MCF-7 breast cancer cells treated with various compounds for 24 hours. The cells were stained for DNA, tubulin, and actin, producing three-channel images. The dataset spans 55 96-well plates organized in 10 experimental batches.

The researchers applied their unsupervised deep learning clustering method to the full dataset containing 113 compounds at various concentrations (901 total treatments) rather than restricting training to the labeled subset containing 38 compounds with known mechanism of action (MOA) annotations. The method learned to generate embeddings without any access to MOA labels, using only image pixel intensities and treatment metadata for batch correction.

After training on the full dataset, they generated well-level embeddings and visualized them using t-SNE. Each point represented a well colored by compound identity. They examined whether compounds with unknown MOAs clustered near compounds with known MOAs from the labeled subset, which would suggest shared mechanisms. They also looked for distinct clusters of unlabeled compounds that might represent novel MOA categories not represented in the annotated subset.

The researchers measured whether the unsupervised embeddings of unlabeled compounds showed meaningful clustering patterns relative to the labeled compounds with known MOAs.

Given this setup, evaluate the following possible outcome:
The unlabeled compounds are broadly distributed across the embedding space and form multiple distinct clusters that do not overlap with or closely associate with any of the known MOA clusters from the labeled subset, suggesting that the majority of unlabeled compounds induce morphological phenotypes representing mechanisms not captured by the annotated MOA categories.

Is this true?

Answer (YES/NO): NO